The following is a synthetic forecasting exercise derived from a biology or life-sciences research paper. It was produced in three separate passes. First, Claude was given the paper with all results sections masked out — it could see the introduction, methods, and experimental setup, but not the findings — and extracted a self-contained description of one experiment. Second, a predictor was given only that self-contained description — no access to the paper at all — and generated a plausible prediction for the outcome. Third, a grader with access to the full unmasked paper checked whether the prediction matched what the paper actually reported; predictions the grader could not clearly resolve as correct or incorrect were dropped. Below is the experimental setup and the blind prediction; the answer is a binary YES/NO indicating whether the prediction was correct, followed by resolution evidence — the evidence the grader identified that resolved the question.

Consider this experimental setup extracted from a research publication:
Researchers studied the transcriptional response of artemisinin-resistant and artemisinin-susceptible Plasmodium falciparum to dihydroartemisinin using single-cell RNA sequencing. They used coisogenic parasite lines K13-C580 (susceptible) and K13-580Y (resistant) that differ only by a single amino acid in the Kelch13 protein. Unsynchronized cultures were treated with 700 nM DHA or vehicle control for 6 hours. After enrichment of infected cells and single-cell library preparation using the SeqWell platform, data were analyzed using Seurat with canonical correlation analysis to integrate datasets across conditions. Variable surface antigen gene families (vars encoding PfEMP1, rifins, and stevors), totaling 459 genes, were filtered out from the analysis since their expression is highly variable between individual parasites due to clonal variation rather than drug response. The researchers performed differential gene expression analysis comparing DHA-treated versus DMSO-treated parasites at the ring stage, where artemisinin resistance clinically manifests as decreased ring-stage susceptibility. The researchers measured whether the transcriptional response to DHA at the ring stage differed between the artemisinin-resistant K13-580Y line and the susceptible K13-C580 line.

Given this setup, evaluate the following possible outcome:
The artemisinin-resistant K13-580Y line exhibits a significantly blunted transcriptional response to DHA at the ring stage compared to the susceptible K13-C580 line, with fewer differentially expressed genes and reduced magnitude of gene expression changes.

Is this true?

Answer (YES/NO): NO